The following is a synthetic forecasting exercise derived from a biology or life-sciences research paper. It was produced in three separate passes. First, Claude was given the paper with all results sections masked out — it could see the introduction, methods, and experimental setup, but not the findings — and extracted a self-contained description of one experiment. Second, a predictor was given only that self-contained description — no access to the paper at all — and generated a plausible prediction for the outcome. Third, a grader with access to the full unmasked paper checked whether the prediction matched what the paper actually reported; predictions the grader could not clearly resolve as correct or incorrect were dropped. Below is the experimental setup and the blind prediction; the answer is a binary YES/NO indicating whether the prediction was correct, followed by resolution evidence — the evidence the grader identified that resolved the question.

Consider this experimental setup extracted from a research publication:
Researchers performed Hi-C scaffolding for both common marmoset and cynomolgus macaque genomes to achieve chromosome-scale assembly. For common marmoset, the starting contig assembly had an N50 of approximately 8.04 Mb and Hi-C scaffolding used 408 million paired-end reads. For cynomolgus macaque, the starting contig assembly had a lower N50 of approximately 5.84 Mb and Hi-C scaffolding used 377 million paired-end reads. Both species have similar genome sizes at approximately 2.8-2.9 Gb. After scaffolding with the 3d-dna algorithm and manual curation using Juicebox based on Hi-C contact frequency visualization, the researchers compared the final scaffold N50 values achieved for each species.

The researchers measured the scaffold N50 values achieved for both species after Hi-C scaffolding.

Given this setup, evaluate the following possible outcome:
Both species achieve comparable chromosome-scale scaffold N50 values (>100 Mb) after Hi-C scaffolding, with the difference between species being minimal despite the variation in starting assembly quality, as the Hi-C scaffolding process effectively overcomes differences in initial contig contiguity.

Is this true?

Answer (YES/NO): YES